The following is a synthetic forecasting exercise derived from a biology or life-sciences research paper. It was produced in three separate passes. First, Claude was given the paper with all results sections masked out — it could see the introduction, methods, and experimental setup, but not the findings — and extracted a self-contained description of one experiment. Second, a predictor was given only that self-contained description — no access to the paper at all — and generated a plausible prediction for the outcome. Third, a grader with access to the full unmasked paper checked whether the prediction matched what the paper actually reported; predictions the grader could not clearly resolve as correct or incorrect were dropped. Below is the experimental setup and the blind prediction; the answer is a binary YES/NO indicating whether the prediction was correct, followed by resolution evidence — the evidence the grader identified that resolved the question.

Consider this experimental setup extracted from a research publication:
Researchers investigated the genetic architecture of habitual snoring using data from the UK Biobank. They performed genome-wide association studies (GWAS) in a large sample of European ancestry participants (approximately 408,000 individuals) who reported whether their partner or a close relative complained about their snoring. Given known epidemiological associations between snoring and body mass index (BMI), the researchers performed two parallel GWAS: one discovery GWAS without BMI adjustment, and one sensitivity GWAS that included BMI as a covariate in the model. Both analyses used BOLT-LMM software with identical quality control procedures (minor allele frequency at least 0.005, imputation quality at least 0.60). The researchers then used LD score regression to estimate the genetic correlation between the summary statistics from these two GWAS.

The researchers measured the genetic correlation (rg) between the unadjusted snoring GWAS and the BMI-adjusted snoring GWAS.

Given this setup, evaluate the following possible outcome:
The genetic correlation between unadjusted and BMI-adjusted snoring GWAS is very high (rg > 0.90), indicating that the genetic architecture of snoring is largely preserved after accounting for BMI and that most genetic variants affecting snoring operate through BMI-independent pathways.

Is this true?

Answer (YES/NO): YES